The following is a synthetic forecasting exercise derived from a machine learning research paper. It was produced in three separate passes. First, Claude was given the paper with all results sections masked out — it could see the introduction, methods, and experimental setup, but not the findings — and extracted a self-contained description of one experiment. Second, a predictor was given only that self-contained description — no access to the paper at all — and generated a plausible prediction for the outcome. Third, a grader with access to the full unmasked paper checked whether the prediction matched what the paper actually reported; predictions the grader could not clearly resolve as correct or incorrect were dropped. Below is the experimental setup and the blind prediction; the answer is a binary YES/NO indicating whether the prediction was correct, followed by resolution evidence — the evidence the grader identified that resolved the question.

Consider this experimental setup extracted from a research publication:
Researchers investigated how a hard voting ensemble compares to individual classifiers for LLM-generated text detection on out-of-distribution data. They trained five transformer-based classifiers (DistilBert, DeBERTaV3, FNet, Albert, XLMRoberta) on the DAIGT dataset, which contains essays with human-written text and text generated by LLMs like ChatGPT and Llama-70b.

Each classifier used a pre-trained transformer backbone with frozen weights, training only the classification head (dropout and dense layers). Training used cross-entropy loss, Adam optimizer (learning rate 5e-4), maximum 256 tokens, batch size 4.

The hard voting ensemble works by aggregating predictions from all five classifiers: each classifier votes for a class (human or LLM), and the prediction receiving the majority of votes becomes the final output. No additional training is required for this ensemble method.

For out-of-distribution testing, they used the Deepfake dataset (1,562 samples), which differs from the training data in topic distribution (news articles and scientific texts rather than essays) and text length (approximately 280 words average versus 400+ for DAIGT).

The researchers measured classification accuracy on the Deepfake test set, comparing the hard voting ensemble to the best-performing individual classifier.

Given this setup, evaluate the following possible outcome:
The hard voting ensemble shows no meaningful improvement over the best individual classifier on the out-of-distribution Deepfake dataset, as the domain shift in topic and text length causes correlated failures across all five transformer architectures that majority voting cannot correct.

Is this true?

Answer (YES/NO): YES